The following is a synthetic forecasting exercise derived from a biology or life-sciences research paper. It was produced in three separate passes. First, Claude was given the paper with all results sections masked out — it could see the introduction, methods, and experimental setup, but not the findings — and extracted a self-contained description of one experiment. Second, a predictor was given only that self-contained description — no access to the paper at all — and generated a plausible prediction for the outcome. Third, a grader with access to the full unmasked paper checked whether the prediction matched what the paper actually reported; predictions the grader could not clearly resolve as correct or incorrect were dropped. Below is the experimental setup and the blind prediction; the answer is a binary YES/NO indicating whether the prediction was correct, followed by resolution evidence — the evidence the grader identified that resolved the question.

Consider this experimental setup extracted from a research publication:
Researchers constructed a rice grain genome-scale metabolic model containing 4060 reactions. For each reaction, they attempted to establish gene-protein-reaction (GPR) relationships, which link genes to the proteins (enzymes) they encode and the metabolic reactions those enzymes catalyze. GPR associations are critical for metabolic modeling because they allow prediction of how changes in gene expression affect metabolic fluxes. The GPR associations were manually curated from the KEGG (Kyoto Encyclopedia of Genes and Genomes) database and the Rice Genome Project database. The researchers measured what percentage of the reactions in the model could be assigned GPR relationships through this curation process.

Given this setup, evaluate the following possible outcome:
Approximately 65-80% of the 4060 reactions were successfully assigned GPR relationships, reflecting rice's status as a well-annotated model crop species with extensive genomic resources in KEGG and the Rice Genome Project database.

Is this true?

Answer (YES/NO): YES